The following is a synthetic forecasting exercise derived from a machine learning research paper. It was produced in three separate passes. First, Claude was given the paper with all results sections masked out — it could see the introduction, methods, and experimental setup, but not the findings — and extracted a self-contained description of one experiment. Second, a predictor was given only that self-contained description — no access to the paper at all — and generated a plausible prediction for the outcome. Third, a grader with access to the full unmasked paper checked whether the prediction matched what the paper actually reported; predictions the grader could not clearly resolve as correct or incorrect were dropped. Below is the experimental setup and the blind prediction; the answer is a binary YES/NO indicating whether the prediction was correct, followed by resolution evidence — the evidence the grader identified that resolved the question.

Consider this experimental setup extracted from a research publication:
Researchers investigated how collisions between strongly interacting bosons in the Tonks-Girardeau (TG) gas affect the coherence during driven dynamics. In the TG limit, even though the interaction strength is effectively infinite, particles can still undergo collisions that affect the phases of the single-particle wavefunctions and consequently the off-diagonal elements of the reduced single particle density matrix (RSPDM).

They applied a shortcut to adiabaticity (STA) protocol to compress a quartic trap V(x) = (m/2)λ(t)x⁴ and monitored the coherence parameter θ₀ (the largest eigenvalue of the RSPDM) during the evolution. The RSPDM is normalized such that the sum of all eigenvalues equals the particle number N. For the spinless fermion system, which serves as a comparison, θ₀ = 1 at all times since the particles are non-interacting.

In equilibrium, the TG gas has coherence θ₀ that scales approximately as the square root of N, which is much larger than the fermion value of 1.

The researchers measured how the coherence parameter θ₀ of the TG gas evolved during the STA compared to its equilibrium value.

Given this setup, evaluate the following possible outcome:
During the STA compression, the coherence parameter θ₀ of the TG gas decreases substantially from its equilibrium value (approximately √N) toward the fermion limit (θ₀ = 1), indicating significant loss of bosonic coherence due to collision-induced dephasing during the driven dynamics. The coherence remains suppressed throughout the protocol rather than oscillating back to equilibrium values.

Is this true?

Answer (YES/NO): NO